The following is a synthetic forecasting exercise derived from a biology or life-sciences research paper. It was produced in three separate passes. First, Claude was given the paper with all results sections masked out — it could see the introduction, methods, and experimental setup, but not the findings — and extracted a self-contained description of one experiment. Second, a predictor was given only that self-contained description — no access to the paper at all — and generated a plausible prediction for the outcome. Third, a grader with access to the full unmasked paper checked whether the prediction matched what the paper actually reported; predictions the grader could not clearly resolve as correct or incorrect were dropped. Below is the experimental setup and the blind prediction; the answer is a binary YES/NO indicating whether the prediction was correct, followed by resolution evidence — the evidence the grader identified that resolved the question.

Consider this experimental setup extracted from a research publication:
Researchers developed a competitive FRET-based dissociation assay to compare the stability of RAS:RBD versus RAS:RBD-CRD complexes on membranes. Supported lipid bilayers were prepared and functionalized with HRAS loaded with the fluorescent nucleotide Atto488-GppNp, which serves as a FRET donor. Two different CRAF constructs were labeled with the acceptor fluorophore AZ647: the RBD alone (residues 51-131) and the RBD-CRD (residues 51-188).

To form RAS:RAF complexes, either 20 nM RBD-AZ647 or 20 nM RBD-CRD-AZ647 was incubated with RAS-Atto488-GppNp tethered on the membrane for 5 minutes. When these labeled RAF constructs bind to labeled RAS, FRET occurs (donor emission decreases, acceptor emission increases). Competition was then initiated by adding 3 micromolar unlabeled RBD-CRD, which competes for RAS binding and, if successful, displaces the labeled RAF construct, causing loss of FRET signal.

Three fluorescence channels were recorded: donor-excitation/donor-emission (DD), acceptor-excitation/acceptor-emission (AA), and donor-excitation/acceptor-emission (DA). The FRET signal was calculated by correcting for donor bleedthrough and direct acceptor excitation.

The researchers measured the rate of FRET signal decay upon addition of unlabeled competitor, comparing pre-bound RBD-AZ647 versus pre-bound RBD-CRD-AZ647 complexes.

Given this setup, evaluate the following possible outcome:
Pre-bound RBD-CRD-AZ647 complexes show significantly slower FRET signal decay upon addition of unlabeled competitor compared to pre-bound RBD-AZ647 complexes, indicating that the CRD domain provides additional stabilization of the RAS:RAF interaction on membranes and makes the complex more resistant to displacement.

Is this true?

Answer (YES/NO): YES